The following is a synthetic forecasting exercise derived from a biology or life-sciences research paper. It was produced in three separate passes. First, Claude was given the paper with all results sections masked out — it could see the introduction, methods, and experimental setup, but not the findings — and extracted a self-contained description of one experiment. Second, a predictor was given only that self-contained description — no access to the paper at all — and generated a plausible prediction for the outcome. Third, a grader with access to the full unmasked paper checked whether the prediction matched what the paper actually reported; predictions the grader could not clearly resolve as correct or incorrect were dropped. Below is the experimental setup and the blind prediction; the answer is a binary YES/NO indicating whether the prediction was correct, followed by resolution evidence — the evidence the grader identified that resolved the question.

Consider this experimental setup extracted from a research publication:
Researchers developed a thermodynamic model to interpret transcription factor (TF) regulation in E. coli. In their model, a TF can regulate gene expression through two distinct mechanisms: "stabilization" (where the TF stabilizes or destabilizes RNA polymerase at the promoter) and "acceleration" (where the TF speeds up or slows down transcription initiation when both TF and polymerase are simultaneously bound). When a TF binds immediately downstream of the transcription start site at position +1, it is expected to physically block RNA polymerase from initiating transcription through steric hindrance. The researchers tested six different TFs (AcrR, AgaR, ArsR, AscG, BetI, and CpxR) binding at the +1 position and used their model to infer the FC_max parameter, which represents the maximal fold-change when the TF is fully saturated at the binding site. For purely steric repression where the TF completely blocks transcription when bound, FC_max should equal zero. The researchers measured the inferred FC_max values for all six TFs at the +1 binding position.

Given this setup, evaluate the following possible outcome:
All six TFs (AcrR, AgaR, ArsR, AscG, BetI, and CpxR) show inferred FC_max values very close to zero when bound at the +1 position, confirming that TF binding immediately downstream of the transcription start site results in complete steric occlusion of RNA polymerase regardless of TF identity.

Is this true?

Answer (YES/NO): NO